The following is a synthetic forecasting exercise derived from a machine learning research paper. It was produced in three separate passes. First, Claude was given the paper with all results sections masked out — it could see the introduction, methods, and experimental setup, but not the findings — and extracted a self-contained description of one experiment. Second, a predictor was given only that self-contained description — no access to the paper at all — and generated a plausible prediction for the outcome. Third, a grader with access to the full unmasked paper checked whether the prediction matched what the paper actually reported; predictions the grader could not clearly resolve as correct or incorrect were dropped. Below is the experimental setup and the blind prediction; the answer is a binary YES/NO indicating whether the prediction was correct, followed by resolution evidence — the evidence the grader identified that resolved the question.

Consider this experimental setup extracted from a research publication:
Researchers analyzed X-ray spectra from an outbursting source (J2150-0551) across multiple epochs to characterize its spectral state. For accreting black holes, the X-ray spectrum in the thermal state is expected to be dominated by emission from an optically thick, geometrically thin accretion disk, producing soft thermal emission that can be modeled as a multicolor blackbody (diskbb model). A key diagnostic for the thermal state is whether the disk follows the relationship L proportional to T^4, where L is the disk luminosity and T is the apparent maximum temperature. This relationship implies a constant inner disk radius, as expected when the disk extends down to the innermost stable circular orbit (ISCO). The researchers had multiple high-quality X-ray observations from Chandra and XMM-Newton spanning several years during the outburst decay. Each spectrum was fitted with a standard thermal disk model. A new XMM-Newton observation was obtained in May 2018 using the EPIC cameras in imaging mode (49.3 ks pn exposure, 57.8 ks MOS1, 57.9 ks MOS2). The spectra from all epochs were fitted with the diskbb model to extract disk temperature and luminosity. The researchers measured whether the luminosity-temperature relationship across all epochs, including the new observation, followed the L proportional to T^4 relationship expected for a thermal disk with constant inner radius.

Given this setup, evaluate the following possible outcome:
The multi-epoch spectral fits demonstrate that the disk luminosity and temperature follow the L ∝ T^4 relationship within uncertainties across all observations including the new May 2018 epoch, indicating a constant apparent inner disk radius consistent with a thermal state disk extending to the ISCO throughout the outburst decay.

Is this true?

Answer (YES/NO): YES